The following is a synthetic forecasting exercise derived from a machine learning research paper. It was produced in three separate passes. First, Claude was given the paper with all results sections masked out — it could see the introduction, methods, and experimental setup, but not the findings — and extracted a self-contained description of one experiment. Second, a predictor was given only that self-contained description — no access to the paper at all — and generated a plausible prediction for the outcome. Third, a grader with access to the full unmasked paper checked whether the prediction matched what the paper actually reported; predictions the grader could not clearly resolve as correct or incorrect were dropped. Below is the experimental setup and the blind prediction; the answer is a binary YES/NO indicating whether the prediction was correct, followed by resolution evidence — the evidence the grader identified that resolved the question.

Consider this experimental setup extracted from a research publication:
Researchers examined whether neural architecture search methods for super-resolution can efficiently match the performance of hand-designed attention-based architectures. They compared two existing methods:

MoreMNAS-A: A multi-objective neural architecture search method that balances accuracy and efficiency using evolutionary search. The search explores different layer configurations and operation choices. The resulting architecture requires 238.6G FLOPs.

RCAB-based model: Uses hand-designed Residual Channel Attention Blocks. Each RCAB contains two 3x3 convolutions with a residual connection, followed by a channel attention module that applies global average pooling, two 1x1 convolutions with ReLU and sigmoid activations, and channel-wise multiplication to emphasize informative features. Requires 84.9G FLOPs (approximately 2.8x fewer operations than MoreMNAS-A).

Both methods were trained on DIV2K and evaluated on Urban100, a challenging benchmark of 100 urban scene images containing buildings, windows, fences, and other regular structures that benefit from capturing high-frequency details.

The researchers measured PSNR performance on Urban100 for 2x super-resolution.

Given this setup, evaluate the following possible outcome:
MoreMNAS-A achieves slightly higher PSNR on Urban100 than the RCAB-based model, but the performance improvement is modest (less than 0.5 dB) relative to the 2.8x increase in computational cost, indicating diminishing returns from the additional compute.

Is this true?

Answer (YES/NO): YES